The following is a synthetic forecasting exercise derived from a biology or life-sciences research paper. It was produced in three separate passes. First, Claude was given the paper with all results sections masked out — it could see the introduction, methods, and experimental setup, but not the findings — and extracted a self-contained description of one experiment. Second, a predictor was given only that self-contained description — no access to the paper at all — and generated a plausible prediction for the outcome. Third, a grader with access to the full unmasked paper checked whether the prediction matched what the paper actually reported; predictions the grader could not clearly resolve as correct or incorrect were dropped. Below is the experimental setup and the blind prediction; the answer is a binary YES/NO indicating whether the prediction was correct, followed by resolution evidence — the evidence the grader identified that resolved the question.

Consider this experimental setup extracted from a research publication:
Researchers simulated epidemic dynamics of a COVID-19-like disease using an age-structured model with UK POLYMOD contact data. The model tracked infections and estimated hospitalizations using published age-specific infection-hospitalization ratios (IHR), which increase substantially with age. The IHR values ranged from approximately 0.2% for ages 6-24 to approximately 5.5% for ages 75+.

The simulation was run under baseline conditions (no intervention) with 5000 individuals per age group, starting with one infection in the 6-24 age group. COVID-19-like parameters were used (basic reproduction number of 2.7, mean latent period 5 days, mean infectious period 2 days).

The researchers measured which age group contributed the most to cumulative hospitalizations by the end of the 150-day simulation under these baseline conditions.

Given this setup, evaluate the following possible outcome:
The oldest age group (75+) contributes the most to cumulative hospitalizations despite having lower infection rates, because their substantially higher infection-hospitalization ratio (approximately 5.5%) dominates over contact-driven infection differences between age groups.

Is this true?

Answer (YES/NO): YES